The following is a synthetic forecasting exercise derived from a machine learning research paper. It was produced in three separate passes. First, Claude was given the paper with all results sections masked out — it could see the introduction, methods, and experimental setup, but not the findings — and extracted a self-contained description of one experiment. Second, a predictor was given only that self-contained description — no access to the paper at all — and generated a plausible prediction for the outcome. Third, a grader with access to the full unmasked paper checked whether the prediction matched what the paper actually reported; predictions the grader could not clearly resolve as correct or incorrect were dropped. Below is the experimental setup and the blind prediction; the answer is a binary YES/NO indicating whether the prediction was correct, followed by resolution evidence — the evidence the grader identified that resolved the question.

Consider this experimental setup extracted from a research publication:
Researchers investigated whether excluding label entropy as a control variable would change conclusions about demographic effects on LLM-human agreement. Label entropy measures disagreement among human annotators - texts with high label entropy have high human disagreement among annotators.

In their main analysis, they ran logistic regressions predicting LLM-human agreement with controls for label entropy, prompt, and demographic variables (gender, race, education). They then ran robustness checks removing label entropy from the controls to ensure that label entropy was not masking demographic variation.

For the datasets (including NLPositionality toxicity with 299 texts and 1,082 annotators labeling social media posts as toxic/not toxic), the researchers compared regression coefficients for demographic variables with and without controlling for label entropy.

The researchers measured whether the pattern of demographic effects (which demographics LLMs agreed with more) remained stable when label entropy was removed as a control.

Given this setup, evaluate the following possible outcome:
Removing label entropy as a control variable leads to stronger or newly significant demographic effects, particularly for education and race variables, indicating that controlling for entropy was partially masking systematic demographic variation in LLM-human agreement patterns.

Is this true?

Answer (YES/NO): NO